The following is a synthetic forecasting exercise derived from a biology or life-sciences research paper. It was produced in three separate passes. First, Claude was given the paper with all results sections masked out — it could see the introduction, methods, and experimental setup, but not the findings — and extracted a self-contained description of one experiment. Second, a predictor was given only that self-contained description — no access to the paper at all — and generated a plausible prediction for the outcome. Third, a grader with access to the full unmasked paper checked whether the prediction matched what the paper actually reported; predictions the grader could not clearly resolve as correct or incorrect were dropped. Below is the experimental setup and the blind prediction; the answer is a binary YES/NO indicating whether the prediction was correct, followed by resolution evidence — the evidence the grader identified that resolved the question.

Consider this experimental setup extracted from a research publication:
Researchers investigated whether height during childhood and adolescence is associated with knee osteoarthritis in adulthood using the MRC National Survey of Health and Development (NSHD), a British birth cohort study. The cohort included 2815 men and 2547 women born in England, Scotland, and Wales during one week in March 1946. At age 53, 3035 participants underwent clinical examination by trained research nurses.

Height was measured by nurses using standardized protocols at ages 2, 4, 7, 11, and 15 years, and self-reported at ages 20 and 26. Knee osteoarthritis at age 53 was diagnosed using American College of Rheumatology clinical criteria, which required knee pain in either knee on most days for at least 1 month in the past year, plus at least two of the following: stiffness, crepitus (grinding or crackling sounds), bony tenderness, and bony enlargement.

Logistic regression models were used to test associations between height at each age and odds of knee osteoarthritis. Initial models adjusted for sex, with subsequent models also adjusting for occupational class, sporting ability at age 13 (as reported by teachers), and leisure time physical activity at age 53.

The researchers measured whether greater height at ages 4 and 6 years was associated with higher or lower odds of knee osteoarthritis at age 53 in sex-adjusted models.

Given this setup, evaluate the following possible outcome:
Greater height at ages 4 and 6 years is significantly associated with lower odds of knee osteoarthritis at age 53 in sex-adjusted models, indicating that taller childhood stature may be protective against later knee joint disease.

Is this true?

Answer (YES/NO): NO